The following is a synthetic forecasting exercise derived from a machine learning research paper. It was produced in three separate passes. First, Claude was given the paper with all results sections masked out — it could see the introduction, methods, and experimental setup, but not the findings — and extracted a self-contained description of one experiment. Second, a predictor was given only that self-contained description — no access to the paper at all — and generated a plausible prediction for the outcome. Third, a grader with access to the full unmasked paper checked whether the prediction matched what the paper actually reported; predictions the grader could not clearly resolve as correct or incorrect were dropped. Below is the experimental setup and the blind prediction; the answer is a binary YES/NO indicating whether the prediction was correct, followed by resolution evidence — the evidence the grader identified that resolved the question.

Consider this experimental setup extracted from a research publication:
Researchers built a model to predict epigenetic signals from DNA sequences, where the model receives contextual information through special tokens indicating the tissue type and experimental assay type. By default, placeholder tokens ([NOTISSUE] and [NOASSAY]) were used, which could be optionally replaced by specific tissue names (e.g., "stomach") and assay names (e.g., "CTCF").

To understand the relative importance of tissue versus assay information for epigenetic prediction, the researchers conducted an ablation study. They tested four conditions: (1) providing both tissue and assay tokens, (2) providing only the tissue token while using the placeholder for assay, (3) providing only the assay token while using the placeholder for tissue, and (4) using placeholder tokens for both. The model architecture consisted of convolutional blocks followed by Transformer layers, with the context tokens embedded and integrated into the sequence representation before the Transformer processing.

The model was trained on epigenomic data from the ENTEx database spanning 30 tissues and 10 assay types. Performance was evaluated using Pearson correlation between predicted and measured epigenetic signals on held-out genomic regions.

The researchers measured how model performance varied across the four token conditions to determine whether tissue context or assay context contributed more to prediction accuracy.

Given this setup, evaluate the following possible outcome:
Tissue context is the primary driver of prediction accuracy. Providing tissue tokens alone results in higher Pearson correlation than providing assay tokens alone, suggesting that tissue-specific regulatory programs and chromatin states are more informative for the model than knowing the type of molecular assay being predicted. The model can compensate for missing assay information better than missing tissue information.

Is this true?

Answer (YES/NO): NO